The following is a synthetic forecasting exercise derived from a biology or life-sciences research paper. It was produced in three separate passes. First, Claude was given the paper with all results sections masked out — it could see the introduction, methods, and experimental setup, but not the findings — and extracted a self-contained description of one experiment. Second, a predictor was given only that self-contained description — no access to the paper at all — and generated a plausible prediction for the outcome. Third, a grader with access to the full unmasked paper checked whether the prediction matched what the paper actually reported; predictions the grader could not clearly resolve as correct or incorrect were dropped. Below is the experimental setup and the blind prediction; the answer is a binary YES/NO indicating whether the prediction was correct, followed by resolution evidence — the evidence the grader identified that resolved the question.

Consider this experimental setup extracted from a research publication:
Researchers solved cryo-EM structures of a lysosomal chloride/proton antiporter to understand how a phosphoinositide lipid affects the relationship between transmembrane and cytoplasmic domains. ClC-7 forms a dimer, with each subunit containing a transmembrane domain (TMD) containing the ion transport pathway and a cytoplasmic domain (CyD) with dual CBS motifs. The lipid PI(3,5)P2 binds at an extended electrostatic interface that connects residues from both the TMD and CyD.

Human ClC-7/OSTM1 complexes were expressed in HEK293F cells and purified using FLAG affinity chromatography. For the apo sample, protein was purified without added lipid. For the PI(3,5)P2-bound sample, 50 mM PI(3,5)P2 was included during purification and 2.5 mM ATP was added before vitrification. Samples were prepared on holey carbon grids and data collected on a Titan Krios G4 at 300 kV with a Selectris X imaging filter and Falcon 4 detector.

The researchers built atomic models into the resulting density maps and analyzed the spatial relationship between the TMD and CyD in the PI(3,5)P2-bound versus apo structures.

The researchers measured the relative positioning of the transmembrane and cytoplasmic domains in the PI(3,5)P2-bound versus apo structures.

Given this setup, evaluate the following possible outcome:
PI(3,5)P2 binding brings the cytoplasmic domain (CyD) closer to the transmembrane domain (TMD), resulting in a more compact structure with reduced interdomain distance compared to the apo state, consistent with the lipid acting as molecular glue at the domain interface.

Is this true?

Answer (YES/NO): YES